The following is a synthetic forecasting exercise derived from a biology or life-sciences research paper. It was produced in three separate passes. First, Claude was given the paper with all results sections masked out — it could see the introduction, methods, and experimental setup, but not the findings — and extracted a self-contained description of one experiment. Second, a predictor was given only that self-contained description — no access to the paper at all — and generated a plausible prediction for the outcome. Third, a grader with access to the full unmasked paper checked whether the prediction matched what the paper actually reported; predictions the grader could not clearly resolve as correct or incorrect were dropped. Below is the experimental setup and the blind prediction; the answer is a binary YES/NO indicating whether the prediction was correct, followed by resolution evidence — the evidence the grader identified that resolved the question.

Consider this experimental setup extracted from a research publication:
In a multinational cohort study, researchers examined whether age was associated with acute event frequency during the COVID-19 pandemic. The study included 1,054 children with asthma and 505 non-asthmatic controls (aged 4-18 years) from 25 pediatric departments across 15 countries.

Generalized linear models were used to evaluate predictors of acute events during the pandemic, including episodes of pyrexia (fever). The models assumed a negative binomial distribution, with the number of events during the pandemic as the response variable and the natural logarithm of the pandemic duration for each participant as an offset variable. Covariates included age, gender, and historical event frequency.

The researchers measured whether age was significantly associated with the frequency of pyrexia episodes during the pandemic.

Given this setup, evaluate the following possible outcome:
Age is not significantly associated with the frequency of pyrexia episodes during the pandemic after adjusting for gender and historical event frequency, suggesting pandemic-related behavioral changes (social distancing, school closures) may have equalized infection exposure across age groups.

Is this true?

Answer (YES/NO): NO